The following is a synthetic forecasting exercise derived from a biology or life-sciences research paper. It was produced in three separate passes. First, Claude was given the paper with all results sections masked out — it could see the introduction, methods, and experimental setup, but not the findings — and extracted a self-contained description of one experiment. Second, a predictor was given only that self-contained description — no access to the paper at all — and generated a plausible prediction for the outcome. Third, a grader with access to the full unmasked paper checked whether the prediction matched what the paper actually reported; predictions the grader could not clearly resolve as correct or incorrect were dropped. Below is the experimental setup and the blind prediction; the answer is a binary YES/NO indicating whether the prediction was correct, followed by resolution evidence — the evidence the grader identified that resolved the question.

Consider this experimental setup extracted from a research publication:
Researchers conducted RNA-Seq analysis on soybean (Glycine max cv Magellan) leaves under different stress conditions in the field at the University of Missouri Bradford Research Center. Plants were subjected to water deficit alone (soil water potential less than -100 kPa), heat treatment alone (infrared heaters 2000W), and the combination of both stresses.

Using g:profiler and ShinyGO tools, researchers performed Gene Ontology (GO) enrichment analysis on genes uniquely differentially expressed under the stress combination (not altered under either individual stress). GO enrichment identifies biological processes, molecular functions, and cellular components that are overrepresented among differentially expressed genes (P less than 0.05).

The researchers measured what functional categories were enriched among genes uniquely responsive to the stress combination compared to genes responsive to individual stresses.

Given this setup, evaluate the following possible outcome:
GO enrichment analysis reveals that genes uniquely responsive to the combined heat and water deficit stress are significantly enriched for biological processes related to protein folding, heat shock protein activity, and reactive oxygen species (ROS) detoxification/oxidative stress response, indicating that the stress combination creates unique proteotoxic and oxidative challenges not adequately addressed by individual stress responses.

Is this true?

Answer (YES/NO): NO